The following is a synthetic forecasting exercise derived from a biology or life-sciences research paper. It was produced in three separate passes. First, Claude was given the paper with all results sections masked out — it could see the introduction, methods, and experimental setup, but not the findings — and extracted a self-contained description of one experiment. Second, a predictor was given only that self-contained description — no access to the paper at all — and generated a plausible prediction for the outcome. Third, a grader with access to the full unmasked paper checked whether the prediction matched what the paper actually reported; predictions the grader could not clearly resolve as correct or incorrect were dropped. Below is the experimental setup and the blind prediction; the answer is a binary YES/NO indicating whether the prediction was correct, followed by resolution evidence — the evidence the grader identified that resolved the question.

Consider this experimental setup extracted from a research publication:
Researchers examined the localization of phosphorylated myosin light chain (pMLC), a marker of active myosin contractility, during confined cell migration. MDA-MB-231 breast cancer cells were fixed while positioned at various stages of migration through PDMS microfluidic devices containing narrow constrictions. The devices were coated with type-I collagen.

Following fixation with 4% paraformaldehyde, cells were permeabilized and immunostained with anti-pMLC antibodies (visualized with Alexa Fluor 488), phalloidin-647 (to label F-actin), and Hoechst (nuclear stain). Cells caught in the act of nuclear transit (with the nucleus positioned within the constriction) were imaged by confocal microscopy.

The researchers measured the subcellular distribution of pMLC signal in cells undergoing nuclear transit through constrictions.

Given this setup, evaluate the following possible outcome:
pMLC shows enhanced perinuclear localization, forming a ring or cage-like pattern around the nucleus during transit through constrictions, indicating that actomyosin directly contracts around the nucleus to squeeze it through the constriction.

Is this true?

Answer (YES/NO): NO